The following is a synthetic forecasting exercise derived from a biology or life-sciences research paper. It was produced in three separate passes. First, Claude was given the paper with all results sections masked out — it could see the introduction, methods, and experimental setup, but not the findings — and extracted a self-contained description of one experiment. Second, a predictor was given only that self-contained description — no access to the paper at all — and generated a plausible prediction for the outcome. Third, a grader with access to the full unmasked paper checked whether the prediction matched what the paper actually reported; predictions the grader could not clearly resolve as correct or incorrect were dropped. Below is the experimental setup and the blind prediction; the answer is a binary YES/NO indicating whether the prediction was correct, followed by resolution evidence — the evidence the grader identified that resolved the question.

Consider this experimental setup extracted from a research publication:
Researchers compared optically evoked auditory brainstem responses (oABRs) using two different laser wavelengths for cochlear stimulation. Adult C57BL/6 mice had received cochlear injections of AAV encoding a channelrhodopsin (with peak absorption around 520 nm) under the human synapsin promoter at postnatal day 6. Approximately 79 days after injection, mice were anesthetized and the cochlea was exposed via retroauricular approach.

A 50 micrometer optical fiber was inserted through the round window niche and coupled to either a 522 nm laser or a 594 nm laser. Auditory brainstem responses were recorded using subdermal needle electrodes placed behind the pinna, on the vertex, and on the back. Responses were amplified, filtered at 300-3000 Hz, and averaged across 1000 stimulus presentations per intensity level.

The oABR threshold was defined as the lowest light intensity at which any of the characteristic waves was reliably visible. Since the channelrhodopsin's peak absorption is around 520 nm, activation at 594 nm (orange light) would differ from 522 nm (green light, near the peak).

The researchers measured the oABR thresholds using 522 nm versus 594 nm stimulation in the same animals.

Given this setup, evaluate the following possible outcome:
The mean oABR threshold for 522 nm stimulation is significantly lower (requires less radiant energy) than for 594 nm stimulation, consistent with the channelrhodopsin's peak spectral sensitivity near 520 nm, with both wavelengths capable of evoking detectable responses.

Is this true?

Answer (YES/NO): YES